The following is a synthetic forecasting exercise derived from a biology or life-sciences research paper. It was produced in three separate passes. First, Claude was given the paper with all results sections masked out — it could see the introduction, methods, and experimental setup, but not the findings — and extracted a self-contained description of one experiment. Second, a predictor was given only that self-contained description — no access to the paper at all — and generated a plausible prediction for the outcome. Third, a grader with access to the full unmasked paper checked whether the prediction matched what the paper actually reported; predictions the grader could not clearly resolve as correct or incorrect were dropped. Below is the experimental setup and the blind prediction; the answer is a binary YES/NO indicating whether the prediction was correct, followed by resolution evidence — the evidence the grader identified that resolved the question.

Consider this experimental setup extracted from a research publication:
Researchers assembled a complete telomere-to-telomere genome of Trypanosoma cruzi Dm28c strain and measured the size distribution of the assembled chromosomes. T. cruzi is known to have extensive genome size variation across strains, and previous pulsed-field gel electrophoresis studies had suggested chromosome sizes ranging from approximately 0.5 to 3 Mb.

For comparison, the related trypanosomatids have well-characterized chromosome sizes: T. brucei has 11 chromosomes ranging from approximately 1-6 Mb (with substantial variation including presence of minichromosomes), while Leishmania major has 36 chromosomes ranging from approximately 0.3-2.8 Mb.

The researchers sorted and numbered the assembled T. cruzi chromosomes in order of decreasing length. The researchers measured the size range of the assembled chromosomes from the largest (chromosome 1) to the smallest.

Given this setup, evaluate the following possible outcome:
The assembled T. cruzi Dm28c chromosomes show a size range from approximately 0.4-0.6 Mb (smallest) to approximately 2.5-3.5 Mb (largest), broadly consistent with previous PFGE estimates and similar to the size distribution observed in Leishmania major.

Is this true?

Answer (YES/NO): YES